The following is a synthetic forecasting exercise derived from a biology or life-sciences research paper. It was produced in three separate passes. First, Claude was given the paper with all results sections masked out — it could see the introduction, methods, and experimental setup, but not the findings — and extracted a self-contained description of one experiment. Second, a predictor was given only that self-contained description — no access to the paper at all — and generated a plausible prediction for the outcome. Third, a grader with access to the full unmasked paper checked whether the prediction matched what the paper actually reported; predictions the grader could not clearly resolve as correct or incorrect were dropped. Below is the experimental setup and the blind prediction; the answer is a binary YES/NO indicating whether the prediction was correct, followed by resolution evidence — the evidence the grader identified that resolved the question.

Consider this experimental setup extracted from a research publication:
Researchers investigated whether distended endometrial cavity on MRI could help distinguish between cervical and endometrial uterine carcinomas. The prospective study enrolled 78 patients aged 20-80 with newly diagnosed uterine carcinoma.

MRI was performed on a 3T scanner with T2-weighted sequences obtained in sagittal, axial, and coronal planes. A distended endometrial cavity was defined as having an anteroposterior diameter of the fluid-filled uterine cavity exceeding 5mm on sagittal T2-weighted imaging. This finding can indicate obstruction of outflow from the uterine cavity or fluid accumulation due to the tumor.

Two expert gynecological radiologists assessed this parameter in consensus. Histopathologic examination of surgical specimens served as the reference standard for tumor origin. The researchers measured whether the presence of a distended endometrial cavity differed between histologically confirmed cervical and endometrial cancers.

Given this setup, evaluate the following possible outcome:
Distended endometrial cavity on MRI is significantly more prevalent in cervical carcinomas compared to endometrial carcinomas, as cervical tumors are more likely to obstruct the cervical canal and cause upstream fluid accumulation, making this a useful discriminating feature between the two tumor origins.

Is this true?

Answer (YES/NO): NO